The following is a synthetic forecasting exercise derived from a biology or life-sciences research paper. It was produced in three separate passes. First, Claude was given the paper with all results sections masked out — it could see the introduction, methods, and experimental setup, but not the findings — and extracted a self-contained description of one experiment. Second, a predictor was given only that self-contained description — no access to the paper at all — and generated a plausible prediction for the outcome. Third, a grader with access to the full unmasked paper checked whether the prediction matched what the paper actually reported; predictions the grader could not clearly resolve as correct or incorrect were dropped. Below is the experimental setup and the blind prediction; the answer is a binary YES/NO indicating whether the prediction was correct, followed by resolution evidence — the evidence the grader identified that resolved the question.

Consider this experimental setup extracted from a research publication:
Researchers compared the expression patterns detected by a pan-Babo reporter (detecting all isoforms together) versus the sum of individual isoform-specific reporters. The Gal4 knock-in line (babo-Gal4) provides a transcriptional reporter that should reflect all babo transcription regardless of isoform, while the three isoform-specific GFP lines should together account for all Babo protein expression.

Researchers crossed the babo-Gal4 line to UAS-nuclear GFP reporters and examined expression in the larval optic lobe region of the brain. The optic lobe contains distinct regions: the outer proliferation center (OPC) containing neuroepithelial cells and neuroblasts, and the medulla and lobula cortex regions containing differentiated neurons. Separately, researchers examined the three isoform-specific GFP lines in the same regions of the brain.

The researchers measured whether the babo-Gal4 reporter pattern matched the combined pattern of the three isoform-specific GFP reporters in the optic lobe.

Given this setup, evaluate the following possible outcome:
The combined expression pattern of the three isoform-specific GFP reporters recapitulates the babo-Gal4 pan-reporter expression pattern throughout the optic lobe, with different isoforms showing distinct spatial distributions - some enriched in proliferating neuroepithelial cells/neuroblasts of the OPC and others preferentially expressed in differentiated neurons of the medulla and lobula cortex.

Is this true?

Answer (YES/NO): NO